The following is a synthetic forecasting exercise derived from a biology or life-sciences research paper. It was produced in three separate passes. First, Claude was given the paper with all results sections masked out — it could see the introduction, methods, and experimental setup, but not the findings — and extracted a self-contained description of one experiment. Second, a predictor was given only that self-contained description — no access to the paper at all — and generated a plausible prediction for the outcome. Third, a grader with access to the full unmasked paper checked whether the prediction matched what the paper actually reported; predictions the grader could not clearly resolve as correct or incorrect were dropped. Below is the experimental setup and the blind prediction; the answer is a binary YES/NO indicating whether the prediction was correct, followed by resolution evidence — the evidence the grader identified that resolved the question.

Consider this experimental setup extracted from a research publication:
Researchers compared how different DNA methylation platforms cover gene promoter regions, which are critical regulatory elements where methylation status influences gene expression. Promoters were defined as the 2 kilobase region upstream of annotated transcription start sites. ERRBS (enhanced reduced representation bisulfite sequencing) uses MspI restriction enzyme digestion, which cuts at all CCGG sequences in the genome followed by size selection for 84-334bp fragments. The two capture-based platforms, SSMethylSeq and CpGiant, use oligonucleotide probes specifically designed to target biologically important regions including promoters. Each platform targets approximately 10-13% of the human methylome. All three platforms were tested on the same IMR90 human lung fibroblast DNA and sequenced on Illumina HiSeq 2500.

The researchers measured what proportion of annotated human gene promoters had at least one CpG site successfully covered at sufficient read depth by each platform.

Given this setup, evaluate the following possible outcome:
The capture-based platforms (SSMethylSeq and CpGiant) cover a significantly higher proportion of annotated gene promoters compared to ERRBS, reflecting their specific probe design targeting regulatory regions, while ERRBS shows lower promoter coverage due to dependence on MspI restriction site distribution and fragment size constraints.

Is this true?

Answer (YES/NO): NO